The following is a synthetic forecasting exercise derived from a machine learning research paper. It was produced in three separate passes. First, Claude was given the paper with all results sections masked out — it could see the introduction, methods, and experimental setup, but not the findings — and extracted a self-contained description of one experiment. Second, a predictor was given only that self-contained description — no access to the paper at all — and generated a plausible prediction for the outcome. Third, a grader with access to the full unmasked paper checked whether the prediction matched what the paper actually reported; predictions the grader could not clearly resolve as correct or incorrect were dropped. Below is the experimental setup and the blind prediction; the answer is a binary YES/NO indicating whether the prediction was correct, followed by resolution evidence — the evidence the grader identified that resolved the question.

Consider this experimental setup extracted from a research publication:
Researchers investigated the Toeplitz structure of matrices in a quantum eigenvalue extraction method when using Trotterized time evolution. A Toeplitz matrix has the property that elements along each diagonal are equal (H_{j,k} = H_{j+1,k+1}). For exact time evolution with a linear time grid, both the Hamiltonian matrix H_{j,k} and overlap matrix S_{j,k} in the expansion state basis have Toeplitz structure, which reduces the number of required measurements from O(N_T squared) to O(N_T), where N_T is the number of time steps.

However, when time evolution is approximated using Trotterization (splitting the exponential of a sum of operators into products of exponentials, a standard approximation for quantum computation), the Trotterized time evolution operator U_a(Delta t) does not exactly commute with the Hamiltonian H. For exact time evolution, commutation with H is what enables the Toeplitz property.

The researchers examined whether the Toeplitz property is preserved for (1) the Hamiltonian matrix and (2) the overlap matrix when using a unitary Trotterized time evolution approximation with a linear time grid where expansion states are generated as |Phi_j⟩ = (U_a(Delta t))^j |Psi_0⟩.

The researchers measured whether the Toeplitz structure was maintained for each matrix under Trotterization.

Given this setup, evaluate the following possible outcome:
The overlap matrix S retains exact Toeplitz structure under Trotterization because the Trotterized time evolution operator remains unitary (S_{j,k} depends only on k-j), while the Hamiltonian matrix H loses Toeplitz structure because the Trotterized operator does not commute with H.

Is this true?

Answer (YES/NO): YES